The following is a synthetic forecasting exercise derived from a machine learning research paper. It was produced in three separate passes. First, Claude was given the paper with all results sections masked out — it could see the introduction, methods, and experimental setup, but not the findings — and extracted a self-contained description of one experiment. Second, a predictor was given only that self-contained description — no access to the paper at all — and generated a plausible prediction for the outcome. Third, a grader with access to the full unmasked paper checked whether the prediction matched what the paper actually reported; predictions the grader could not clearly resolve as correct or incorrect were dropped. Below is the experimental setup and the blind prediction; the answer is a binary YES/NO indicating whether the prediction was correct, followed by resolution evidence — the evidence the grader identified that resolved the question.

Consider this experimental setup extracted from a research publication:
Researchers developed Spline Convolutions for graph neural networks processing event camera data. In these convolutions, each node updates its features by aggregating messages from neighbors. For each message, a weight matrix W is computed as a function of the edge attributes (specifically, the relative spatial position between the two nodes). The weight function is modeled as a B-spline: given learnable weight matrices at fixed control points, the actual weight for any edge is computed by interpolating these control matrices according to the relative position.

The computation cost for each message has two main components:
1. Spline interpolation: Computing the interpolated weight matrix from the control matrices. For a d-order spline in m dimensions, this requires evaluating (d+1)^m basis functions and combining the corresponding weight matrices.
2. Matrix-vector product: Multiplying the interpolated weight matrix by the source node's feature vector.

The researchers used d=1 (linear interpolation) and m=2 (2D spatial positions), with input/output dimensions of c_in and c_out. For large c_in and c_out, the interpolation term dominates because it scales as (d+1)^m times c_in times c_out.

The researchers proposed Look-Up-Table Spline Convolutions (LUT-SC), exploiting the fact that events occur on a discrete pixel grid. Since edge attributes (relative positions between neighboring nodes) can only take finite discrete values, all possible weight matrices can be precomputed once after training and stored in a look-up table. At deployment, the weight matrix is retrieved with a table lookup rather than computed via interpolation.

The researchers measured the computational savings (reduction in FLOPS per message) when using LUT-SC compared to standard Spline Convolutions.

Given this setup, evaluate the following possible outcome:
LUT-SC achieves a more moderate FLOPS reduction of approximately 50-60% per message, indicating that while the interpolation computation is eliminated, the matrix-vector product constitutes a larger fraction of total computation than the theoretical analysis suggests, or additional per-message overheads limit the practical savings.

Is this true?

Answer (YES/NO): NO